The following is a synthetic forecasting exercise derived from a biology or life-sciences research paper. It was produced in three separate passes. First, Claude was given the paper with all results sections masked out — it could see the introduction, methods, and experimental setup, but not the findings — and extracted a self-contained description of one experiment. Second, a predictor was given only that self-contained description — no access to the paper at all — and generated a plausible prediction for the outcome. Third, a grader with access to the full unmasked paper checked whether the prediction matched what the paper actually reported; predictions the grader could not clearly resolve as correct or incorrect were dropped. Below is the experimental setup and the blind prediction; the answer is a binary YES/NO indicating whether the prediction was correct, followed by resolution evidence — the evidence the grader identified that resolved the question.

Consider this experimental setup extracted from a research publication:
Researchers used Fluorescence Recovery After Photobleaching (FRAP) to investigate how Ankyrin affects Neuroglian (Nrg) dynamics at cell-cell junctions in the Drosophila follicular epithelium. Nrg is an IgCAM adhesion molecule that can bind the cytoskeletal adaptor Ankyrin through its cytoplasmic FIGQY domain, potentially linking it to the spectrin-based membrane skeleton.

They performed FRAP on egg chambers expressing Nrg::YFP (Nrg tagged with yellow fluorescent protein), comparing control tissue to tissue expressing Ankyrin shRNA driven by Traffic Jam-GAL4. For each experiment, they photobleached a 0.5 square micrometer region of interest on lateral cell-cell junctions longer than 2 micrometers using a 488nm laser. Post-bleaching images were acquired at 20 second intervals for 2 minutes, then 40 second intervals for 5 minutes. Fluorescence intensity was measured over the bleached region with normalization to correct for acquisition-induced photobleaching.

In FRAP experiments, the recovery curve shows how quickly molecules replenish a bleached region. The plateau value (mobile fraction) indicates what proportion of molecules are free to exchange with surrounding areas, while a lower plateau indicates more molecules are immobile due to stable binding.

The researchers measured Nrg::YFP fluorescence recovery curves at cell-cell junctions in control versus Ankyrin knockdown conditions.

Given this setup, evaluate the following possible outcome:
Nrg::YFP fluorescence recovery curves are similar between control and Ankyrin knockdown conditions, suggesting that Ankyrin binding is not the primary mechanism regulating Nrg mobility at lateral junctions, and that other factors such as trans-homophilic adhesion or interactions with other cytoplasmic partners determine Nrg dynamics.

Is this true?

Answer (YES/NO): NO